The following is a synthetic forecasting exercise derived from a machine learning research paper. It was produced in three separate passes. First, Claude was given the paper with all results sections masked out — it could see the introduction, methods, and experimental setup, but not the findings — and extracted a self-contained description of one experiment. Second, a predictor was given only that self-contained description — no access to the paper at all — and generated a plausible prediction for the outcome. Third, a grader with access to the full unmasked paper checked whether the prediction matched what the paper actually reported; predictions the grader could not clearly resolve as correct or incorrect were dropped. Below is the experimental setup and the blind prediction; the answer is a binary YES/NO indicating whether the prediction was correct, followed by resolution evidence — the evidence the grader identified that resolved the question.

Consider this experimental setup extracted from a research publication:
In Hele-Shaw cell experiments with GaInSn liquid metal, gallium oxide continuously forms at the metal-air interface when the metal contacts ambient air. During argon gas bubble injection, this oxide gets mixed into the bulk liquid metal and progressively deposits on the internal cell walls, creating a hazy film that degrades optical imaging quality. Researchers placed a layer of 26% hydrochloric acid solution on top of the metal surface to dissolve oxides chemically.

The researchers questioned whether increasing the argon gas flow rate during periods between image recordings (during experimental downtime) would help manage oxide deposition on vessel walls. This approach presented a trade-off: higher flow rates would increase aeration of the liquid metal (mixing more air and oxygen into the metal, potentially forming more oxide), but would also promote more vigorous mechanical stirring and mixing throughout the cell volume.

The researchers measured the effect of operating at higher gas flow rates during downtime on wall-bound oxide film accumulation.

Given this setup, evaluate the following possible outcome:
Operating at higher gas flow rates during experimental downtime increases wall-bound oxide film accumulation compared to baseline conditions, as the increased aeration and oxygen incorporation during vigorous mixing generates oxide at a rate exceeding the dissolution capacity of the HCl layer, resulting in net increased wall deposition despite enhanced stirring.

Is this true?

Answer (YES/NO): NO